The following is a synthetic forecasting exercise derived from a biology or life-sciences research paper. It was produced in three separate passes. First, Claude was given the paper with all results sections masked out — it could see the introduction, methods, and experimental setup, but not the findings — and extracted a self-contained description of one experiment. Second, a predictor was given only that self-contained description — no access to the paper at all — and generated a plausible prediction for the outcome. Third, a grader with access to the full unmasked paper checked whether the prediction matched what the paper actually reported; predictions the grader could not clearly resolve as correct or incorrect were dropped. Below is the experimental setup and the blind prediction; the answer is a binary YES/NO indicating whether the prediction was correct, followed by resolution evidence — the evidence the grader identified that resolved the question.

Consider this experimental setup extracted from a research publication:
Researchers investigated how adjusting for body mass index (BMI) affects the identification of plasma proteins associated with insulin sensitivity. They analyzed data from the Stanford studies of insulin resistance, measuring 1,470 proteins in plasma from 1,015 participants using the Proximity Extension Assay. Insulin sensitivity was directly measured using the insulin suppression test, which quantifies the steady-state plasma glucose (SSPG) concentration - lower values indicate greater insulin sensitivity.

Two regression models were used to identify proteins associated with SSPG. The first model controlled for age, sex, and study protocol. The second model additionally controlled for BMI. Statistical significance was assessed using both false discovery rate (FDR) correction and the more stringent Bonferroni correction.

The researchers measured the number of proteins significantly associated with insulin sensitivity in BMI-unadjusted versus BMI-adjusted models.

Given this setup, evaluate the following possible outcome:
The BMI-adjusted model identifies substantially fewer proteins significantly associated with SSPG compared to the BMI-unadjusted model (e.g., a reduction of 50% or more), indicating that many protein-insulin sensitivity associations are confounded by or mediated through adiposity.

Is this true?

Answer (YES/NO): NO